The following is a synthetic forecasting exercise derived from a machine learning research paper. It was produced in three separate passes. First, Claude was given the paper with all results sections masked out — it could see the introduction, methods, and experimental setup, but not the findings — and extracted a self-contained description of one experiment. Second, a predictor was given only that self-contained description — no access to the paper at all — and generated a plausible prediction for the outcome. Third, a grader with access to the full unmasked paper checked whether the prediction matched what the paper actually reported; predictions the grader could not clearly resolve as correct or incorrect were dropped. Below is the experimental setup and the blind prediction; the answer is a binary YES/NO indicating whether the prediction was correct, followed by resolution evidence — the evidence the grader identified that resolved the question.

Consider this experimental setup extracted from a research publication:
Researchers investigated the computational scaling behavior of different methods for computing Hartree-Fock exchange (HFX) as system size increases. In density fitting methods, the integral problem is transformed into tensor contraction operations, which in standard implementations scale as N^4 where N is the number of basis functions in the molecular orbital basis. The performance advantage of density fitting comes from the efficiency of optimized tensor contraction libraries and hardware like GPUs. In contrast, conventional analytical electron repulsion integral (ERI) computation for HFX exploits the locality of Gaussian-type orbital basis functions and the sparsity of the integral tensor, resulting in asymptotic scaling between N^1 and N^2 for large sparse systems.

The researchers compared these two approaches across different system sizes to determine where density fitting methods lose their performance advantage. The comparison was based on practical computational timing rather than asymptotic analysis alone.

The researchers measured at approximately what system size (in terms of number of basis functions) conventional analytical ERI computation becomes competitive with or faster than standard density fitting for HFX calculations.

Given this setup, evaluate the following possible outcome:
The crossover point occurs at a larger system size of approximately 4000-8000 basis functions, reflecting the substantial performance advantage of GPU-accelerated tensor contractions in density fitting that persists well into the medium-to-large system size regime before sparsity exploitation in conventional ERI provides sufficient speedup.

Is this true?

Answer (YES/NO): NO